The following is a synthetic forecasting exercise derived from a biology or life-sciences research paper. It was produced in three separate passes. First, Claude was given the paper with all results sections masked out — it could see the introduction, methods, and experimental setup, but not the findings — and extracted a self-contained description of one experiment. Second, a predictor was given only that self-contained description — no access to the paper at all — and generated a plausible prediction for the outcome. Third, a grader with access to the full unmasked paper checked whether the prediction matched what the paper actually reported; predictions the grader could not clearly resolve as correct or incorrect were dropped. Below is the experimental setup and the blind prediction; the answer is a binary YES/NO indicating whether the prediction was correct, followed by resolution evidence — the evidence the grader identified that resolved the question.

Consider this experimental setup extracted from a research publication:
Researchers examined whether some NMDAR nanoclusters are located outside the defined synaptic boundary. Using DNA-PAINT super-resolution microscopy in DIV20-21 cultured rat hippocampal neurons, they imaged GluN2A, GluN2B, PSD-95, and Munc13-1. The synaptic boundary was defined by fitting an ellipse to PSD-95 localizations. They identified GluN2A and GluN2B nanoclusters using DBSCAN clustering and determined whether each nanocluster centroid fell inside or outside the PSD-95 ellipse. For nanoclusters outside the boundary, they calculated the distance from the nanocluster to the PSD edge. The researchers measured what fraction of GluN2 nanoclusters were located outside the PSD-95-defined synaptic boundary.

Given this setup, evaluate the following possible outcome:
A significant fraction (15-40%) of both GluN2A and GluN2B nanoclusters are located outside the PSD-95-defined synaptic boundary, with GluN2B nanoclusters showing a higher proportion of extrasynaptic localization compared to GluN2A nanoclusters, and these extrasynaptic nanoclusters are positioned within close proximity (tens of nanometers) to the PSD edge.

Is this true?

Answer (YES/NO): NO